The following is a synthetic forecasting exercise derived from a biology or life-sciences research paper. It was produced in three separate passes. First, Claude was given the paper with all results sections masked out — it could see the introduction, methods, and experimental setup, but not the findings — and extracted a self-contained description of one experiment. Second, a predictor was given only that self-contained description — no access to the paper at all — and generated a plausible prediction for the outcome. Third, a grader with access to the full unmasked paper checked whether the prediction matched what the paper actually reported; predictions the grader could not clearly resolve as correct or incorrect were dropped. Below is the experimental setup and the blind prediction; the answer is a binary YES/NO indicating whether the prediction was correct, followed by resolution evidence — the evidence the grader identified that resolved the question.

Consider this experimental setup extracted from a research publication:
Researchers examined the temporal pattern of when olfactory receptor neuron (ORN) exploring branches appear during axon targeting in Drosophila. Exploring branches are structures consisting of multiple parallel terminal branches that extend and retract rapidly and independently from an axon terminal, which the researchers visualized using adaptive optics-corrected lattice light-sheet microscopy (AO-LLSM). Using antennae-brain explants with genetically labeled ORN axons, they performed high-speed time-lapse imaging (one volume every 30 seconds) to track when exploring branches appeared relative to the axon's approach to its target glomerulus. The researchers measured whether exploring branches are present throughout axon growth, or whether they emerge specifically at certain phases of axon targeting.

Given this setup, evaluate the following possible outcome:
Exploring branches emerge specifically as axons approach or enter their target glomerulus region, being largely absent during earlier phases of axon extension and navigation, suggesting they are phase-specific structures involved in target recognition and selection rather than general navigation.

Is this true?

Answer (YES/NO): YES